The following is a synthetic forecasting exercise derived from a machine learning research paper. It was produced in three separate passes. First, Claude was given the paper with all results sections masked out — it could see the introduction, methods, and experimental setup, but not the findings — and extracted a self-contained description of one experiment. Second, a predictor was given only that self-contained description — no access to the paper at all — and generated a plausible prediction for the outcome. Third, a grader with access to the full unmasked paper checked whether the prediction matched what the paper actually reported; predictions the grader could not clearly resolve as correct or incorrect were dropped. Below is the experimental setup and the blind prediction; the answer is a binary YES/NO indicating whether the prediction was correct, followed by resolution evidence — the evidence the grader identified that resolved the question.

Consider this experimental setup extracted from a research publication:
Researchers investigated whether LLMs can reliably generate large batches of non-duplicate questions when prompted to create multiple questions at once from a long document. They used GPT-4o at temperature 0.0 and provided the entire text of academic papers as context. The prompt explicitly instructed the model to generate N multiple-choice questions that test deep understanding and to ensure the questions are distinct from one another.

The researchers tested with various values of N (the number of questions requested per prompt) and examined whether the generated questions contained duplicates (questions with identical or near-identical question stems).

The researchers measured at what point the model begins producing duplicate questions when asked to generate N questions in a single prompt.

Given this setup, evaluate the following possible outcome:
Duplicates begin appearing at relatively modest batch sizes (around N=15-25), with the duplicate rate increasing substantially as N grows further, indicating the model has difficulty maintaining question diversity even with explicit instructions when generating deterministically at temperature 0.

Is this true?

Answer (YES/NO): YES